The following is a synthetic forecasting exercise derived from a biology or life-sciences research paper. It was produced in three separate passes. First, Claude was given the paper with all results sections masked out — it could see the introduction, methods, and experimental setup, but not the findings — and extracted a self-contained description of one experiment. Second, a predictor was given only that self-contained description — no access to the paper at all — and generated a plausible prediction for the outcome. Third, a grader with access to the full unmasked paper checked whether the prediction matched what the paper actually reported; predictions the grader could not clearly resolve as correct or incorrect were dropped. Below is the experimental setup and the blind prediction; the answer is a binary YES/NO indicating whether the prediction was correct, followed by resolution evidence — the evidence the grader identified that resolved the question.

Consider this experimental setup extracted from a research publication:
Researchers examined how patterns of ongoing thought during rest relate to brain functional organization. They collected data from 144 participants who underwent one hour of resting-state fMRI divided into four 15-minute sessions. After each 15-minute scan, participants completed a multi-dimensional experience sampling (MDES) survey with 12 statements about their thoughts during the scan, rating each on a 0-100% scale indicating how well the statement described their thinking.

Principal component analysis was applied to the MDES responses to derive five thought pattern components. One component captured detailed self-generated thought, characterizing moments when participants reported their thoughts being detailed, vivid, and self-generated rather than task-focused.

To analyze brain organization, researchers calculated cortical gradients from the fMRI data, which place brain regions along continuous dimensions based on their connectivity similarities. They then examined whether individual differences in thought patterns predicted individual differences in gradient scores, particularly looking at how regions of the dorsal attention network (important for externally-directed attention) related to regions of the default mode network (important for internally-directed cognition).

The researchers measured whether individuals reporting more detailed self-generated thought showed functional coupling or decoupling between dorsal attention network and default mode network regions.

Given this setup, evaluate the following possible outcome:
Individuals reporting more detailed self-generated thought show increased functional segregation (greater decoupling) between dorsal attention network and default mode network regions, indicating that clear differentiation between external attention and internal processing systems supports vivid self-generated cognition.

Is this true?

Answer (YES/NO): YES